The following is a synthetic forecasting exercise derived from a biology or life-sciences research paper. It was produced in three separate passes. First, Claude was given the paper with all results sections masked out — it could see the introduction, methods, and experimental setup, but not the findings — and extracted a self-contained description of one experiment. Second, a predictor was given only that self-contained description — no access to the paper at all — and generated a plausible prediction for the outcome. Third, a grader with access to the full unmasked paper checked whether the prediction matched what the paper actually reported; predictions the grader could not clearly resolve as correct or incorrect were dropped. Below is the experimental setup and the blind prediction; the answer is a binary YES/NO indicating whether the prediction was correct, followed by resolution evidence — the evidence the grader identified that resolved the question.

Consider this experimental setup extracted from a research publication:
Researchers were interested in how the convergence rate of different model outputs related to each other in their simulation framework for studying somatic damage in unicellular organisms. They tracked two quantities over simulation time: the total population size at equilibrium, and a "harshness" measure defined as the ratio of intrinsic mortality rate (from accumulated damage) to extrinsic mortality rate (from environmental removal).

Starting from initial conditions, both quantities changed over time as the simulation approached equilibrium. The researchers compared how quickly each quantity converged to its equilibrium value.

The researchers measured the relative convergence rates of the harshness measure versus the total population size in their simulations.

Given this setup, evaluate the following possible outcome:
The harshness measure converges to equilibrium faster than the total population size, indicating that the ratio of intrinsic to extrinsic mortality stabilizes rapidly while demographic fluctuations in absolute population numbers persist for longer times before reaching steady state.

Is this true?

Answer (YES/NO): YES